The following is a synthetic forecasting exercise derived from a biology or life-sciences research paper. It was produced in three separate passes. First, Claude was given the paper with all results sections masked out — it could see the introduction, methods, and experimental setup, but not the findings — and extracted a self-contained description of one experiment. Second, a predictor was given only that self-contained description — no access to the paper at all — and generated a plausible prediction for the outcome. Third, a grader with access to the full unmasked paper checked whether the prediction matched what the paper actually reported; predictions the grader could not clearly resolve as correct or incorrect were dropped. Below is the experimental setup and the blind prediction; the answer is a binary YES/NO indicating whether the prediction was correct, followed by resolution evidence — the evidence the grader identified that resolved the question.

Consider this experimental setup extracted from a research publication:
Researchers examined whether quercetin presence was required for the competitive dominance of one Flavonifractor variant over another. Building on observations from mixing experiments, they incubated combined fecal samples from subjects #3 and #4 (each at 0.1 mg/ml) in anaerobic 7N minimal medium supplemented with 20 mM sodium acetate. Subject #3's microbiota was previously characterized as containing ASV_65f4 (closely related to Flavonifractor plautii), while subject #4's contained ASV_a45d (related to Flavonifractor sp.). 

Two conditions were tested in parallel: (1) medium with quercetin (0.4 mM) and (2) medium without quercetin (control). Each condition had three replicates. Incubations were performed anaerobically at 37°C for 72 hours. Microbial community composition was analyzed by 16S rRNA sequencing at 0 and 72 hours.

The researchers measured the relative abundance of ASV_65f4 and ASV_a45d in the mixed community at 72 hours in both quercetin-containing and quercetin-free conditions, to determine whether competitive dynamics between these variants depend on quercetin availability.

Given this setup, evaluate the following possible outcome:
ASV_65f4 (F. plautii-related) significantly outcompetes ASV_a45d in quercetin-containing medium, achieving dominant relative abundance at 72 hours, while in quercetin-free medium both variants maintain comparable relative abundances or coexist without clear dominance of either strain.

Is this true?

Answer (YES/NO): NO